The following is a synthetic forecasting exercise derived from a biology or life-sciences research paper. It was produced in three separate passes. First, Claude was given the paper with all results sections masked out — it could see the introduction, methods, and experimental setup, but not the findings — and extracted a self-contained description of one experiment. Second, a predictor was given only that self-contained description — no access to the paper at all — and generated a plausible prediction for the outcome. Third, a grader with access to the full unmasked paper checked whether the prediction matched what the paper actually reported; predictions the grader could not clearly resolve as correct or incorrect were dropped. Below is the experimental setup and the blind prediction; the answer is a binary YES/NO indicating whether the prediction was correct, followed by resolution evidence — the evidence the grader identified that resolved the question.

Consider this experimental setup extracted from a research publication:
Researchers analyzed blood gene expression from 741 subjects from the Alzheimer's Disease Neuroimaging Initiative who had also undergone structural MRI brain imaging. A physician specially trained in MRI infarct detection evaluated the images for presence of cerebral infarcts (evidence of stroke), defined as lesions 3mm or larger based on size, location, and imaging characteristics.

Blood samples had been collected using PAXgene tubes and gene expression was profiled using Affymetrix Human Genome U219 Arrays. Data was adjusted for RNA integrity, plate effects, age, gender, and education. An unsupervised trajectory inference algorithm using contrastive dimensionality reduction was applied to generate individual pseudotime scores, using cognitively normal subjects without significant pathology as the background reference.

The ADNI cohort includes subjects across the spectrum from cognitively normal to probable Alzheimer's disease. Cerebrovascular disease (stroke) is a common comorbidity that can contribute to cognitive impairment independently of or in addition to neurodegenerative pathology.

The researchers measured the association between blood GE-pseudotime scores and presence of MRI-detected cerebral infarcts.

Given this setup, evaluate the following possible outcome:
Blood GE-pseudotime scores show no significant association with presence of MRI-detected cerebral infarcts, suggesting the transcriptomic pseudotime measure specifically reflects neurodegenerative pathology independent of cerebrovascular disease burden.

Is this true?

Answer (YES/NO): NO